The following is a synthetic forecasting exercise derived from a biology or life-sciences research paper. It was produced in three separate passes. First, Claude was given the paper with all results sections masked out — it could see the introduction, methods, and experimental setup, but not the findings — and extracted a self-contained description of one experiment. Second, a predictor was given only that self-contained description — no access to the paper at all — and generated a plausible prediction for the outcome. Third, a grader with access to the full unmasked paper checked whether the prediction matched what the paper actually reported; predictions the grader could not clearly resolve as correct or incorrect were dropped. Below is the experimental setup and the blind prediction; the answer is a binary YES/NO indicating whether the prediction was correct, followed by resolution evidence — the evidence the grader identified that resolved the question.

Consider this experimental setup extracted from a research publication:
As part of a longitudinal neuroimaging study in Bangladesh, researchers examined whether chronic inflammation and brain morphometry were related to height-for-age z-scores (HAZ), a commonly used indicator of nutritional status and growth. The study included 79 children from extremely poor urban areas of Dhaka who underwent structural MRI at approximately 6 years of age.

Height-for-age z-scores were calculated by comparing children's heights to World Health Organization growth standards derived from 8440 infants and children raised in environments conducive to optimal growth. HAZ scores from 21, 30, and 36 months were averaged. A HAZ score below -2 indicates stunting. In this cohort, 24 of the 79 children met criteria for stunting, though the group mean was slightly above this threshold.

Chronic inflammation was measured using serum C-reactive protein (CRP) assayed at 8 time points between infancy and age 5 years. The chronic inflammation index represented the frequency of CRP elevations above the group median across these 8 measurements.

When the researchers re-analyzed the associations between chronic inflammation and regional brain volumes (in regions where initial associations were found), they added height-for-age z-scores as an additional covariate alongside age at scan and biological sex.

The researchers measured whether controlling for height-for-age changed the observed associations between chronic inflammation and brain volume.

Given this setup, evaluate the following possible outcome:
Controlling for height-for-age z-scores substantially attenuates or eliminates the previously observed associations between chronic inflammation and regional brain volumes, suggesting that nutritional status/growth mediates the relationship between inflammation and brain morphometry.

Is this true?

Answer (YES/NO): NO